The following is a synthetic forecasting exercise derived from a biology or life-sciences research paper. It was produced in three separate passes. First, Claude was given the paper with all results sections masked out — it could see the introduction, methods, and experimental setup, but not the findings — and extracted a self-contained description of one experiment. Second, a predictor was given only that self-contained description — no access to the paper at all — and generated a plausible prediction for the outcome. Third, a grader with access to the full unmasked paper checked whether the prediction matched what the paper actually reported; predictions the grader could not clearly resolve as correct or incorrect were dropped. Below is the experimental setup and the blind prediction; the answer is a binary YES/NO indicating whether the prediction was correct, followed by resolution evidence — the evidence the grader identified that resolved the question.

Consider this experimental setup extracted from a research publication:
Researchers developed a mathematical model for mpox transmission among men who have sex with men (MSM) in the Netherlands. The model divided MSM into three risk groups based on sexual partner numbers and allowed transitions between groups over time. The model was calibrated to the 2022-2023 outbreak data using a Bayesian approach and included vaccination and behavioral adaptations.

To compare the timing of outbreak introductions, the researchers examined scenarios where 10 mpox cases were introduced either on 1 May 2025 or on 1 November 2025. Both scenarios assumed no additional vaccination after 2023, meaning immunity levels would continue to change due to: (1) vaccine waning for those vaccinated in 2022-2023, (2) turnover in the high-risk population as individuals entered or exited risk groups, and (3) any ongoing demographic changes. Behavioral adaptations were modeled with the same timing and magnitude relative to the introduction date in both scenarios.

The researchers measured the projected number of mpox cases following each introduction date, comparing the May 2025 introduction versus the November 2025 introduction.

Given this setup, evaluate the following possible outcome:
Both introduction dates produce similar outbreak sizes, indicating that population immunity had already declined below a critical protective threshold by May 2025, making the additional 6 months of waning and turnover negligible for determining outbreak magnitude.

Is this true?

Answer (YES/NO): NO